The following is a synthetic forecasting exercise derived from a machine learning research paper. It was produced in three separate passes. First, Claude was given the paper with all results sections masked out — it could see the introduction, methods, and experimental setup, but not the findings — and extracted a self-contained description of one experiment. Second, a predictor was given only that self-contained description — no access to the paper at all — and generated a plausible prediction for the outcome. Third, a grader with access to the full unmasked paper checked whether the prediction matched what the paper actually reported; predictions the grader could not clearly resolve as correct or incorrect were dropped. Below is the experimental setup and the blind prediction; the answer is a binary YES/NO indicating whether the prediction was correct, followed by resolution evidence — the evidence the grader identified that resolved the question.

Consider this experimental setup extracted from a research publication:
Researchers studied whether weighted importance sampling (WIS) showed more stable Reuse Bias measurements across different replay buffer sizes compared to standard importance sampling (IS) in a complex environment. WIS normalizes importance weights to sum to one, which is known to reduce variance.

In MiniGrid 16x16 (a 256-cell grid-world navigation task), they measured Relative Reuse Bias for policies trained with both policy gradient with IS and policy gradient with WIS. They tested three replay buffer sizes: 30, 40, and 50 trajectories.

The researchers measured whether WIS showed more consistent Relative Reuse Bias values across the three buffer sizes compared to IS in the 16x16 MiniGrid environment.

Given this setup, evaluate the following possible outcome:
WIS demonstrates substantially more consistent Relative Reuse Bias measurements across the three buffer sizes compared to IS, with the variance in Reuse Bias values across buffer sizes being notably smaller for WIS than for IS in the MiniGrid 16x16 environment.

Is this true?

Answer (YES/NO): YES